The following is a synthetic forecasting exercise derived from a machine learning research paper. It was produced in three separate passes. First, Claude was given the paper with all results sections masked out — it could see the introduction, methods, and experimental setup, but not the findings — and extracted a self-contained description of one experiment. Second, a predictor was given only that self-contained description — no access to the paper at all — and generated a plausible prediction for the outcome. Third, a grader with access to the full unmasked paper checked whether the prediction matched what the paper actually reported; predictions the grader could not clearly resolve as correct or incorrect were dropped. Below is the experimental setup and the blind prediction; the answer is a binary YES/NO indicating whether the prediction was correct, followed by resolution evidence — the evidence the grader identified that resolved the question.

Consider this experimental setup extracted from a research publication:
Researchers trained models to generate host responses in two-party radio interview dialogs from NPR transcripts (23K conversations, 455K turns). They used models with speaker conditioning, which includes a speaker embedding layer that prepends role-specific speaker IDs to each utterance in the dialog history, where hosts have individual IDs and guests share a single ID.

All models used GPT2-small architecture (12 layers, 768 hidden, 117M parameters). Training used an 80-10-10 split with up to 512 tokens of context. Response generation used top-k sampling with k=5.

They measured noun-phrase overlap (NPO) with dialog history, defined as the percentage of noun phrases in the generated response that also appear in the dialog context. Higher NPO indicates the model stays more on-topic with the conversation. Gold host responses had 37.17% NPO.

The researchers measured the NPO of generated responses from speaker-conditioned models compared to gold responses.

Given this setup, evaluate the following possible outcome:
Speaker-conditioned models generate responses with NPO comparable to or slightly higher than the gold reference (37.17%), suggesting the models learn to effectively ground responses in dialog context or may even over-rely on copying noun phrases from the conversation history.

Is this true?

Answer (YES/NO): NO